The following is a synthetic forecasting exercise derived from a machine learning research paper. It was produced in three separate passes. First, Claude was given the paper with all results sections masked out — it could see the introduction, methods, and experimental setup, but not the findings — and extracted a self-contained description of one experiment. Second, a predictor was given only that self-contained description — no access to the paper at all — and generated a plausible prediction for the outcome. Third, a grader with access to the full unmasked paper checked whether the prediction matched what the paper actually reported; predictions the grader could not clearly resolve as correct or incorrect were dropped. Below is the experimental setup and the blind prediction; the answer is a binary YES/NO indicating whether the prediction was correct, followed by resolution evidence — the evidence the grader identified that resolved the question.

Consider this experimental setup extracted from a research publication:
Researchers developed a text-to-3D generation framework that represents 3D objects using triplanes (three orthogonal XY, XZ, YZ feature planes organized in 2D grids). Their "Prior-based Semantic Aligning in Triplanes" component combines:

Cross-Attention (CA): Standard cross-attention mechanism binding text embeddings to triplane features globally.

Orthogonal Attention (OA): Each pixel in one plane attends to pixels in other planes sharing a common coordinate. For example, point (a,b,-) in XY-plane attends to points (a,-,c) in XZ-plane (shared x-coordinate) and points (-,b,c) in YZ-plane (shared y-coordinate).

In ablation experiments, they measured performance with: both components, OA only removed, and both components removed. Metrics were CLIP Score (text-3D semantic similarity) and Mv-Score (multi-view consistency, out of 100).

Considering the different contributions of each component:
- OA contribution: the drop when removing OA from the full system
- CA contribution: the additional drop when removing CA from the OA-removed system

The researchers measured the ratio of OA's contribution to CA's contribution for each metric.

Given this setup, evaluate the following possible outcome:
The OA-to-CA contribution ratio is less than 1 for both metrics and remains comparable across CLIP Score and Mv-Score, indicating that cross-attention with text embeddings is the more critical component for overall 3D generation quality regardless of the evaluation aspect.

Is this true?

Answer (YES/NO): NO